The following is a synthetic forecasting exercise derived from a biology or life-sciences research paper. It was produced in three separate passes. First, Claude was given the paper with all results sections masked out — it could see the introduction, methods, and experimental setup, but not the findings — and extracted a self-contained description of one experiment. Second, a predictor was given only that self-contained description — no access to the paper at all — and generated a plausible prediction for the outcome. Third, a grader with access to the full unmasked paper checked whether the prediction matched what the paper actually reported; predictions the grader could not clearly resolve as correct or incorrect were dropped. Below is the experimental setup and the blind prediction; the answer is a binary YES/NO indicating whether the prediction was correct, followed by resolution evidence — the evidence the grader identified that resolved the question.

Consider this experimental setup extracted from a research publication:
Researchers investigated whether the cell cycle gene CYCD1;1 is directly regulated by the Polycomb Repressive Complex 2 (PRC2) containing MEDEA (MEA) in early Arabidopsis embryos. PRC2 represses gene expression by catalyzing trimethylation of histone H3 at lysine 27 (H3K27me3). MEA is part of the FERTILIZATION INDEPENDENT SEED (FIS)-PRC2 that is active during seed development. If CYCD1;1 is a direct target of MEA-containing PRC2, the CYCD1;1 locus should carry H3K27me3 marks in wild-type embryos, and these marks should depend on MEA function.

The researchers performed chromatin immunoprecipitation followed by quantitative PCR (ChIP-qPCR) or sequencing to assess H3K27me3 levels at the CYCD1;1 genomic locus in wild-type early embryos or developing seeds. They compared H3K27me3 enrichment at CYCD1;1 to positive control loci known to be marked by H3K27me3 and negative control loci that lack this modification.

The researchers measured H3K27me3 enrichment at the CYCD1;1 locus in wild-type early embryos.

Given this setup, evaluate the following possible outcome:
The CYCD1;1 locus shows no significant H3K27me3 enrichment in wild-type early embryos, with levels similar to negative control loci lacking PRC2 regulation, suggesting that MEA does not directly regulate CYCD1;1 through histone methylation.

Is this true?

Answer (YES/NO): NO